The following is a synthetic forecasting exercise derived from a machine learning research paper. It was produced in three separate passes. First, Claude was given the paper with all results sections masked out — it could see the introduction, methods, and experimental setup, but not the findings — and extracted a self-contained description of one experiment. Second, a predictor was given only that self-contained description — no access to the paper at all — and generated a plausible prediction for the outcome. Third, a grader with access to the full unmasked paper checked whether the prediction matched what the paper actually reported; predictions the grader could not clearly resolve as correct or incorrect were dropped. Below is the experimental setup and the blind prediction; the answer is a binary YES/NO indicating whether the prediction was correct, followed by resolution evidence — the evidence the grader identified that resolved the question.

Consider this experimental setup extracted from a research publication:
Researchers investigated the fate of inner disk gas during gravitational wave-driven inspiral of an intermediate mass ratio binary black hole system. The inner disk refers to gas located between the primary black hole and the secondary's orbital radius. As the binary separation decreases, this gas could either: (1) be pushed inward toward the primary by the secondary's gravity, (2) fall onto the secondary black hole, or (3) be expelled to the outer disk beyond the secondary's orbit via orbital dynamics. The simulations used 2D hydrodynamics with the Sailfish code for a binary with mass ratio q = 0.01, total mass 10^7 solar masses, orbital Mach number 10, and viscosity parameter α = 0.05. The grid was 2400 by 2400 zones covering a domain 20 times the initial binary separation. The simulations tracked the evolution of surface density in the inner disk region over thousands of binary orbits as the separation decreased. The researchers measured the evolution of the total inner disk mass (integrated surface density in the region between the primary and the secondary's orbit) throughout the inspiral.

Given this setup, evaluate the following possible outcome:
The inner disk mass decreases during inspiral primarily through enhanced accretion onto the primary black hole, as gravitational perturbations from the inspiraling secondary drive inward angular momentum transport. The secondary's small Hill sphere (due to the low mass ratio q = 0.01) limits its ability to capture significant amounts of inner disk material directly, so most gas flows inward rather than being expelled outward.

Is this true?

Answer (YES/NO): NO